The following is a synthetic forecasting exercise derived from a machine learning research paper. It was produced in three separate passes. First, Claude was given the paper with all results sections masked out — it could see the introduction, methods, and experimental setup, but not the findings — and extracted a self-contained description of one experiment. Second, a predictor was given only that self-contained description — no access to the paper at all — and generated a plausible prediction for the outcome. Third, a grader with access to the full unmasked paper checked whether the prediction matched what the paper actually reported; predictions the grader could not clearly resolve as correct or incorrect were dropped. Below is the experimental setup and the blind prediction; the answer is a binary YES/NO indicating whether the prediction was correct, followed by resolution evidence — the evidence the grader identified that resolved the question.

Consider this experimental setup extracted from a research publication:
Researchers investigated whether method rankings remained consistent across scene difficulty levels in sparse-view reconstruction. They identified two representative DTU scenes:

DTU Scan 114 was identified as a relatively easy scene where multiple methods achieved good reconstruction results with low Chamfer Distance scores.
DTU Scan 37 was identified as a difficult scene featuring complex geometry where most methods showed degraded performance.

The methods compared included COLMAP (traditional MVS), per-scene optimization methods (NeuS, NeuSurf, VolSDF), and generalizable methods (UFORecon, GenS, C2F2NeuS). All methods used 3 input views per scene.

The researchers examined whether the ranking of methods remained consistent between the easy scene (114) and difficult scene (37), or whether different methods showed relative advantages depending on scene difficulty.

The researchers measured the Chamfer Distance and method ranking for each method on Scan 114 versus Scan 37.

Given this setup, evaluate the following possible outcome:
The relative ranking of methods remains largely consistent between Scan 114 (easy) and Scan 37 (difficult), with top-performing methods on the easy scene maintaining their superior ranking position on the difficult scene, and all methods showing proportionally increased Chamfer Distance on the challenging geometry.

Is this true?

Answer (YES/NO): NO